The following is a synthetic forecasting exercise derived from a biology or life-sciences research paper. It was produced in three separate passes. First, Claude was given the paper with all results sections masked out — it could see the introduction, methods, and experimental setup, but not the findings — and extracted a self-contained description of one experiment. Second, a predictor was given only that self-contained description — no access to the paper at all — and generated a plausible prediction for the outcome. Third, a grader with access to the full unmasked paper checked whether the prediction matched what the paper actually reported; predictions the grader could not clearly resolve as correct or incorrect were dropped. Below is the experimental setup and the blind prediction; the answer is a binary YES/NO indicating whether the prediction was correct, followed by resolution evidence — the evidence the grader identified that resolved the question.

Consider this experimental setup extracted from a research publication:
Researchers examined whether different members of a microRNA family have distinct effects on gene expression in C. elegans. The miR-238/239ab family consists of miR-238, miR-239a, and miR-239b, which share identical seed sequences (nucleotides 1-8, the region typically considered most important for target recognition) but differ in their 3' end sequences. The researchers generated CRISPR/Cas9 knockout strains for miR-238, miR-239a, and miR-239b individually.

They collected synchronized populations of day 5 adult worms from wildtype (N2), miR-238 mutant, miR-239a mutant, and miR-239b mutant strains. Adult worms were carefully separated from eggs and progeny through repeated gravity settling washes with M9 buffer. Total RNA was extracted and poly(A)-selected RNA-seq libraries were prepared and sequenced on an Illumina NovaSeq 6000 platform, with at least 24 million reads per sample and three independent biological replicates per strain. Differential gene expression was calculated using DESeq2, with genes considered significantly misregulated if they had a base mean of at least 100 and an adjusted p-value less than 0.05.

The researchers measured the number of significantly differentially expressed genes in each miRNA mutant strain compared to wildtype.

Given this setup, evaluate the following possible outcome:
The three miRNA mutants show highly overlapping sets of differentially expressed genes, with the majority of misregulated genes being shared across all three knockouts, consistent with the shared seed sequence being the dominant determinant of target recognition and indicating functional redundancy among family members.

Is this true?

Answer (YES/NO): NO